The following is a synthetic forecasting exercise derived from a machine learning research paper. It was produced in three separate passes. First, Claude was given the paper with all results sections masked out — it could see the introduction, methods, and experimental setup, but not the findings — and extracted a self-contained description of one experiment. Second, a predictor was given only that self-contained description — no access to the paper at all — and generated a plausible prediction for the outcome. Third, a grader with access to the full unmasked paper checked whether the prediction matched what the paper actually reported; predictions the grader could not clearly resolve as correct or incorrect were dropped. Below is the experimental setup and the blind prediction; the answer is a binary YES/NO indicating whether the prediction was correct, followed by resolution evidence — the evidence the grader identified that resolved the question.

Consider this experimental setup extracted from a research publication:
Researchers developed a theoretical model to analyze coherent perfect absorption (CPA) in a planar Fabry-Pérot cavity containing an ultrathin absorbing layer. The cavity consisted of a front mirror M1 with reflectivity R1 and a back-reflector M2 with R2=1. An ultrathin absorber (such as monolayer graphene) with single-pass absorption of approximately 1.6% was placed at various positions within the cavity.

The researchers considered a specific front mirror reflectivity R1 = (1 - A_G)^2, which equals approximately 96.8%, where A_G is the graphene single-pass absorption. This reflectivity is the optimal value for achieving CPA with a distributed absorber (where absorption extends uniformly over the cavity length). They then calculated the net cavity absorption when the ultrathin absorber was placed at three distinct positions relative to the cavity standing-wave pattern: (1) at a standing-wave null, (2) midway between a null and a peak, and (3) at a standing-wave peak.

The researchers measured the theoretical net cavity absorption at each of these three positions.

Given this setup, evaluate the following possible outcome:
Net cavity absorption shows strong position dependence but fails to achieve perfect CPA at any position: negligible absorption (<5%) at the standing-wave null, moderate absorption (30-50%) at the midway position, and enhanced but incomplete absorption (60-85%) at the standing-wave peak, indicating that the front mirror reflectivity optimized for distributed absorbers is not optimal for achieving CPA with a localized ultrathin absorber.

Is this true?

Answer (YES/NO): NO